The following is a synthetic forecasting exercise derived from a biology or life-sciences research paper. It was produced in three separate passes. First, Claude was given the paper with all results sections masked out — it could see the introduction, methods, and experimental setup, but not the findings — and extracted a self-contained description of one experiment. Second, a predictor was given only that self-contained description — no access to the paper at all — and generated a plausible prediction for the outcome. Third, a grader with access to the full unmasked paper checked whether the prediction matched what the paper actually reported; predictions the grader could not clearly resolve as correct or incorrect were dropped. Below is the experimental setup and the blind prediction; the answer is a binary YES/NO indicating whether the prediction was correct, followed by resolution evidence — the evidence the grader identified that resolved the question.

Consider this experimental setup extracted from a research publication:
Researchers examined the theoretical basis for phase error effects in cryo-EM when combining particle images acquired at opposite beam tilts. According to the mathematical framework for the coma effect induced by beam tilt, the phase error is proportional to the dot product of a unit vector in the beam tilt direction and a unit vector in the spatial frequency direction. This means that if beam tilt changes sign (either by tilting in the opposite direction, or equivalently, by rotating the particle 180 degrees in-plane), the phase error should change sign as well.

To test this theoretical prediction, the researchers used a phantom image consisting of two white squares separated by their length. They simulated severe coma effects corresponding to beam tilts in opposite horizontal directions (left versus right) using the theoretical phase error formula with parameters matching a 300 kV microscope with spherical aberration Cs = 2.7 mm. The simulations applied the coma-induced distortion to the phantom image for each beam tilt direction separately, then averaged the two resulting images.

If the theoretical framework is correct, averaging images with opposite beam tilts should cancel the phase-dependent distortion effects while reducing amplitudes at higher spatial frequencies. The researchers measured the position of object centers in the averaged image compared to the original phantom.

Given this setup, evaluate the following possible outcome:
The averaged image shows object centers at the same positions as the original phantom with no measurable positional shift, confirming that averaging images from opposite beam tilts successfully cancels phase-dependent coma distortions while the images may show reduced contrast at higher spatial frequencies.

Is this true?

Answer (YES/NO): YES